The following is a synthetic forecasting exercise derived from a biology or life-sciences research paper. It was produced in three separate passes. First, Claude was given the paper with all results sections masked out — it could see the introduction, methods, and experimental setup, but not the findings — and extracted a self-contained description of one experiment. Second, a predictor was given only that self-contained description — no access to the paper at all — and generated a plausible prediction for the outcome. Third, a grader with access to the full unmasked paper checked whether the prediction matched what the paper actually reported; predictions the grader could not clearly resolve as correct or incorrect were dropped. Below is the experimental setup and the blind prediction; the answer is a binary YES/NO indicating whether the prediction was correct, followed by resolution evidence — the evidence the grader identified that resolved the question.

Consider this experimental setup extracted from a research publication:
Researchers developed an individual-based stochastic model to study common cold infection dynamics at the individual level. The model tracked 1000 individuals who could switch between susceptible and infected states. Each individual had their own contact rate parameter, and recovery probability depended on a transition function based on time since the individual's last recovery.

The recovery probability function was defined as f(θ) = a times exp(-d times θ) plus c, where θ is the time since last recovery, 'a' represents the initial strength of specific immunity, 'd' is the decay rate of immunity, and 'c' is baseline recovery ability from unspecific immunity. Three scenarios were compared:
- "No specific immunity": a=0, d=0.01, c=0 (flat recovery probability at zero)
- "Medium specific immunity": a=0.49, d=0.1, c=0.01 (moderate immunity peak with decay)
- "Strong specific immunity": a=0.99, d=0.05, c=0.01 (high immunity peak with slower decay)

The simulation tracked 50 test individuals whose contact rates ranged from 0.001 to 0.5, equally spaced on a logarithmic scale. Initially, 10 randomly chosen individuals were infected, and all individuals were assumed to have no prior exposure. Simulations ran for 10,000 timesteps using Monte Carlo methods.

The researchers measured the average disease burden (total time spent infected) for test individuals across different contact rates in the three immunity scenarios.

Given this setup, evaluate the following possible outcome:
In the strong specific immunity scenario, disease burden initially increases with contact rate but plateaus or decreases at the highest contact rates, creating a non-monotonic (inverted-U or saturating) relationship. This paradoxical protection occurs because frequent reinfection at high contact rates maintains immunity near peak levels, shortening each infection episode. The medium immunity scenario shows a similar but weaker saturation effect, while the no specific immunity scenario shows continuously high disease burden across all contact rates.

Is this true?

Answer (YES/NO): NO